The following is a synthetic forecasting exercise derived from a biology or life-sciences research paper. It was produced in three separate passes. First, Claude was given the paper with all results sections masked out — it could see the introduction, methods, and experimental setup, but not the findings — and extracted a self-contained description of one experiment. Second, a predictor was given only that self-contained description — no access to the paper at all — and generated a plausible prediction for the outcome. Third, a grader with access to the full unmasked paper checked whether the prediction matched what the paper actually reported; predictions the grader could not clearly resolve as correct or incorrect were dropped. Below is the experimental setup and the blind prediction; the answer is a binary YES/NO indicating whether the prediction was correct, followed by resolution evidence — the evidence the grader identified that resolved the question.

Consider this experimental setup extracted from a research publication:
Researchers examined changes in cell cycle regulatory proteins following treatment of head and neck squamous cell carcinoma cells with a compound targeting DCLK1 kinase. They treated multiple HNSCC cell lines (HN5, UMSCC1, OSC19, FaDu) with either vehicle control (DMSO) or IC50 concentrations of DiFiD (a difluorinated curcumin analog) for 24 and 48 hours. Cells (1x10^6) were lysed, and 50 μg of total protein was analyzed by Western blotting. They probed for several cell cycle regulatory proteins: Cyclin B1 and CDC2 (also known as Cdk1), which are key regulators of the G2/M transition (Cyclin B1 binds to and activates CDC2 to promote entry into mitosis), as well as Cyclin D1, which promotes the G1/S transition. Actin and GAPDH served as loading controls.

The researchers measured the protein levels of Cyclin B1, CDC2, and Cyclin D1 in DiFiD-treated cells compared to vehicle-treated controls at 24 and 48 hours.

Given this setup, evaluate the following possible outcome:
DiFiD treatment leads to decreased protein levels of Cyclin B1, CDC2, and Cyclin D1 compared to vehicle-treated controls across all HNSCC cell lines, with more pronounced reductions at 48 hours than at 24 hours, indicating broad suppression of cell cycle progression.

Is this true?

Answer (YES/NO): NO